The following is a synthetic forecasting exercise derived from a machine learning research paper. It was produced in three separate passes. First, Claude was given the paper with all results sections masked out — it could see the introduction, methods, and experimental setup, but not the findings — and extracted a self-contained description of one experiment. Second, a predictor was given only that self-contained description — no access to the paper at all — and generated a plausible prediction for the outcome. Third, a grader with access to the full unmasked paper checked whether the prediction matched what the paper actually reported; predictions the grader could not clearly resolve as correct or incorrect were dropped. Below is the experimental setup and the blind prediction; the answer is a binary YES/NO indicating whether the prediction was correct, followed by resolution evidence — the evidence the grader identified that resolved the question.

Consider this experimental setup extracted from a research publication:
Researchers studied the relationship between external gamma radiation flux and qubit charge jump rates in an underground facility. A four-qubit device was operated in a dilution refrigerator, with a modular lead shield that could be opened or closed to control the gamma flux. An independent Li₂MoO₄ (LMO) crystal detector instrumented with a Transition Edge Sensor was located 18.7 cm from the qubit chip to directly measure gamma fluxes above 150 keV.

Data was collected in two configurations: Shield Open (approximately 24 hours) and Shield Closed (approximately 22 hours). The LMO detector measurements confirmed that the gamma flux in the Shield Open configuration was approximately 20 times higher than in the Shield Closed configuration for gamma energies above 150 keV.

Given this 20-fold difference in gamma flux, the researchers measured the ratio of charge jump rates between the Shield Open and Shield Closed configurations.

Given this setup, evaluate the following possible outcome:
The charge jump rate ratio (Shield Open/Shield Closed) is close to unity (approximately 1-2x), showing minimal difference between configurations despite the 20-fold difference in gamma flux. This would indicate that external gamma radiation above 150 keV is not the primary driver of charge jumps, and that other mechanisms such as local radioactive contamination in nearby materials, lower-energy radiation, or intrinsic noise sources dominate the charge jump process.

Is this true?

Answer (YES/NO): NO